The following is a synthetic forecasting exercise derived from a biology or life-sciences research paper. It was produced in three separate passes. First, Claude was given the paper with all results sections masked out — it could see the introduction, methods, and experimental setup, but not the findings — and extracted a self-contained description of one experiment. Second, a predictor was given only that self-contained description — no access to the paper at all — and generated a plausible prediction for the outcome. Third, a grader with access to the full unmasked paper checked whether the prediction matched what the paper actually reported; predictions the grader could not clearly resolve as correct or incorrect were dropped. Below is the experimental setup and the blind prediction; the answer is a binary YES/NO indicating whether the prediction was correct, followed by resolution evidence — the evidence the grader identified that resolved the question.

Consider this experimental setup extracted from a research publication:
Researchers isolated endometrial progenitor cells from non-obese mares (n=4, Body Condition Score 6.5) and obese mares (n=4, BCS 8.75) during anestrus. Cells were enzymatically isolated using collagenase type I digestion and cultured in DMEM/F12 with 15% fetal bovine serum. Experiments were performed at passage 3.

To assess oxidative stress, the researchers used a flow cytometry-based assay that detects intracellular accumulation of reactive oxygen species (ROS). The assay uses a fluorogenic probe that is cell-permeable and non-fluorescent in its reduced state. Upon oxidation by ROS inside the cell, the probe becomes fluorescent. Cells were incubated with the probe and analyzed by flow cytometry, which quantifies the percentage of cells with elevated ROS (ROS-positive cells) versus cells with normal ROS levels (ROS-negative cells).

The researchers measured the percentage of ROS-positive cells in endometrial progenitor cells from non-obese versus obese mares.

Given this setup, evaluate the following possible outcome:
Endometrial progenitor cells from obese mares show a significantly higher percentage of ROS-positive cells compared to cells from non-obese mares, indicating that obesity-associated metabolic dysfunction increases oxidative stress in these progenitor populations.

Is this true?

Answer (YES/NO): YES